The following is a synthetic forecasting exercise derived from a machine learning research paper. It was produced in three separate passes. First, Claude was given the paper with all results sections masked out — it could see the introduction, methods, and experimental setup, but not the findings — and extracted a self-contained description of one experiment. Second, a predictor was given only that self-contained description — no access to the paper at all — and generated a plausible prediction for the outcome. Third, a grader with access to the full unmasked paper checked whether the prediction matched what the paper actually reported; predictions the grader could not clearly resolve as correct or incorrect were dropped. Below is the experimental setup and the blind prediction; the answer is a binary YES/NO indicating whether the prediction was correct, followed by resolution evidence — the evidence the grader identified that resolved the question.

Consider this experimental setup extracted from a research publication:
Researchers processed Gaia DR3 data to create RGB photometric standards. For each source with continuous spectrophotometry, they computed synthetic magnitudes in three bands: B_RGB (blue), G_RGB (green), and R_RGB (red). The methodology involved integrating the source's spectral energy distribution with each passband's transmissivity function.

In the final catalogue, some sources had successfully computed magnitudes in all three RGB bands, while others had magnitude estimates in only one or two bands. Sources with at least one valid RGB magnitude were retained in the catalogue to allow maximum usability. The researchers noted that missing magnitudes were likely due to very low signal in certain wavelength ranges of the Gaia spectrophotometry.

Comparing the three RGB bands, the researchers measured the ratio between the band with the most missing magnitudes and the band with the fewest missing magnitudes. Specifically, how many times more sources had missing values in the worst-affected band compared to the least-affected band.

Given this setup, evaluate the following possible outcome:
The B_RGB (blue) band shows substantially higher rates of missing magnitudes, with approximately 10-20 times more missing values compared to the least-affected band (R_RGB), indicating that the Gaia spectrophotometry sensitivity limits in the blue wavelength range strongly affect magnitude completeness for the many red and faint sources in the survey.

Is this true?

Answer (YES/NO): NO